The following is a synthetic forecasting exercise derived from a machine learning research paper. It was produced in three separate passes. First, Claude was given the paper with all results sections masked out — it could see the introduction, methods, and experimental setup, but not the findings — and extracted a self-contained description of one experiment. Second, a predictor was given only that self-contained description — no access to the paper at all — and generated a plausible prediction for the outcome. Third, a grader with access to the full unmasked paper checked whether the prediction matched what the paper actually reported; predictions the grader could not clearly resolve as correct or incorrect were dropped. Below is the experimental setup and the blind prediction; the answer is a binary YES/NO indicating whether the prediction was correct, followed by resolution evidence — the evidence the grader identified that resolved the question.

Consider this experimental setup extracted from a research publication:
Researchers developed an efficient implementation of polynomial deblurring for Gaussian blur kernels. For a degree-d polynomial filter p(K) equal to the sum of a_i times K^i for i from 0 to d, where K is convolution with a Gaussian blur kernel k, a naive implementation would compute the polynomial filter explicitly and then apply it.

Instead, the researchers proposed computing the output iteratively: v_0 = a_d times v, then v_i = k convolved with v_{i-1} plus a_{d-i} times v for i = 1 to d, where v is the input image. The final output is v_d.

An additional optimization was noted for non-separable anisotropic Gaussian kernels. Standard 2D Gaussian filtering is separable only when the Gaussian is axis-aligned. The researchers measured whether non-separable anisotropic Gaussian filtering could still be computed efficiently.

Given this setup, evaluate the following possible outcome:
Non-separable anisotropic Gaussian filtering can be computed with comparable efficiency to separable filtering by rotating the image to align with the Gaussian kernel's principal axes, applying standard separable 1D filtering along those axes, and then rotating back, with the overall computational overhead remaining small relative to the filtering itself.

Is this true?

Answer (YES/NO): NO